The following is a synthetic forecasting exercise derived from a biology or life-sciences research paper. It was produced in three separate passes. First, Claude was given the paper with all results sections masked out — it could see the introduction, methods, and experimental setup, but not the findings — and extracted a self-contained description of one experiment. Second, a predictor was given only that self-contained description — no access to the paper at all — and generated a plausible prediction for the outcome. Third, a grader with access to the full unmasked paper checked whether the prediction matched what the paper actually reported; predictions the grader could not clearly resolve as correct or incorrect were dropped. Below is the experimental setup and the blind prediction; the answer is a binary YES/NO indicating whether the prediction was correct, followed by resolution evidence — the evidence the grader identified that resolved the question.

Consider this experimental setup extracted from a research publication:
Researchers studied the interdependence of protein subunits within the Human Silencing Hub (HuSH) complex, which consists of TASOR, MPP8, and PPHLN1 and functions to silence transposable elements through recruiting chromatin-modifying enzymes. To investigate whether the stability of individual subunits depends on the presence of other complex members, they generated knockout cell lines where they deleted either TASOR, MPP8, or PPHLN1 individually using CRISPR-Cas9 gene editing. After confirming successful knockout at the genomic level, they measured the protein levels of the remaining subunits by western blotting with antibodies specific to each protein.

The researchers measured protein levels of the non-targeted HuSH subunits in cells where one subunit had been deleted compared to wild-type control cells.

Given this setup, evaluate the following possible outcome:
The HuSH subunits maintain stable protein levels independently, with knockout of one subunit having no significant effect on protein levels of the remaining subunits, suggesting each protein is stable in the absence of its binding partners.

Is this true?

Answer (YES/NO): NO